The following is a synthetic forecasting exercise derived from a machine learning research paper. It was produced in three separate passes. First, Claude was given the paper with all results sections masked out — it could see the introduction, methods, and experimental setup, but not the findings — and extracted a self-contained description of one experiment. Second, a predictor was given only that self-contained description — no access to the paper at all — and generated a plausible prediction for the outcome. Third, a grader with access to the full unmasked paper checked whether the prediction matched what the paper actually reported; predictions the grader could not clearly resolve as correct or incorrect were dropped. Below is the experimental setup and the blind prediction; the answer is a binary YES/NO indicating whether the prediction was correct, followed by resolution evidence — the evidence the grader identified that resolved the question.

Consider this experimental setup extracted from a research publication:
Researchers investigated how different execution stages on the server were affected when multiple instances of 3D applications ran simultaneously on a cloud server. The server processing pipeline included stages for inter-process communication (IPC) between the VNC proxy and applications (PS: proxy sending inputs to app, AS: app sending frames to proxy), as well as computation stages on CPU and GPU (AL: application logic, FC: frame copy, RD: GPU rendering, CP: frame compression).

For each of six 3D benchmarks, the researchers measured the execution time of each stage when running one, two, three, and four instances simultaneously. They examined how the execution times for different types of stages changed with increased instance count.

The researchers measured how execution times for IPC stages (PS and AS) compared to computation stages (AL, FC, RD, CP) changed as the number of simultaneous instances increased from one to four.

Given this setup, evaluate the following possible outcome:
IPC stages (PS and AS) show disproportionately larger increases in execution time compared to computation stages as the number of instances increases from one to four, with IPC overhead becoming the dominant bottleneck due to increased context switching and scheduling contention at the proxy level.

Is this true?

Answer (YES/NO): NO